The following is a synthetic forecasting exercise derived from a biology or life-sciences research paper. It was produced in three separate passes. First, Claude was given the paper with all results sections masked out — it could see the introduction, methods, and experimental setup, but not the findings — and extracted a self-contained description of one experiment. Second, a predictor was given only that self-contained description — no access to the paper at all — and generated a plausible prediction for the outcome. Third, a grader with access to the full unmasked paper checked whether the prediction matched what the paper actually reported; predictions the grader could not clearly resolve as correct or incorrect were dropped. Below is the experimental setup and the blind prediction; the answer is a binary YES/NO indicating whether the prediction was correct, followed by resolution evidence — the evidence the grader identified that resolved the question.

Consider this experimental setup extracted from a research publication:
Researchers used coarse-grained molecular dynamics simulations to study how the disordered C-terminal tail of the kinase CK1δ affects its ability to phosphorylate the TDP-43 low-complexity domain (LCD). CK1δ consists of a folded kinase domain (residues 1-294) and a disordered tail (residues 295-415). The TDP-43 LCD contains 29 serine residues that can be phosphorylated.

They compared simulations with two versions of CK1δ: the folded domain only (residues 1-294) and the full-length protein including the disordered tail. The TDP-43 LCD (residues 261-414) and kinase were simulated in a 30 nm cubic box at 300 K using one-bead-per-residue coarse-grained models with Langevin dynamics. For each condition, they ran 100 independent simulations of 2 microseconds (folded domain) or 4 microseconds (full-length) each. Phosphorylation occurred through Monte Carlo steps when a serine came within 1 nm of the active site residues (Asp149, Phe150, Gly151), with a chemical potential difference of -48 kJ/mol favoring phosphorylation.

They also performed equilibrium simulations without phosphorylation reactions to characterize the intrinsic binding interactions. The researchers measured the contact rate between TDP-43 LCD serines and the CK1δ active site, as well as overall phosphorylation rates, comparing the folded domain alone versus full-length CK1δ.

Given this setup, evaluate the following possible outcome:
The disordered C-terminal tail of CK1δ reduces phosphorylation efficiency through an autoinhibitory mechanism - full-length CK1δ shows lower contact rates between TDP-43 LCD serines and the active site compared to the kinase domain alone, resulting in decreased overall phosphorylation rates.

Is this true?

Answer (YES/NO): YES